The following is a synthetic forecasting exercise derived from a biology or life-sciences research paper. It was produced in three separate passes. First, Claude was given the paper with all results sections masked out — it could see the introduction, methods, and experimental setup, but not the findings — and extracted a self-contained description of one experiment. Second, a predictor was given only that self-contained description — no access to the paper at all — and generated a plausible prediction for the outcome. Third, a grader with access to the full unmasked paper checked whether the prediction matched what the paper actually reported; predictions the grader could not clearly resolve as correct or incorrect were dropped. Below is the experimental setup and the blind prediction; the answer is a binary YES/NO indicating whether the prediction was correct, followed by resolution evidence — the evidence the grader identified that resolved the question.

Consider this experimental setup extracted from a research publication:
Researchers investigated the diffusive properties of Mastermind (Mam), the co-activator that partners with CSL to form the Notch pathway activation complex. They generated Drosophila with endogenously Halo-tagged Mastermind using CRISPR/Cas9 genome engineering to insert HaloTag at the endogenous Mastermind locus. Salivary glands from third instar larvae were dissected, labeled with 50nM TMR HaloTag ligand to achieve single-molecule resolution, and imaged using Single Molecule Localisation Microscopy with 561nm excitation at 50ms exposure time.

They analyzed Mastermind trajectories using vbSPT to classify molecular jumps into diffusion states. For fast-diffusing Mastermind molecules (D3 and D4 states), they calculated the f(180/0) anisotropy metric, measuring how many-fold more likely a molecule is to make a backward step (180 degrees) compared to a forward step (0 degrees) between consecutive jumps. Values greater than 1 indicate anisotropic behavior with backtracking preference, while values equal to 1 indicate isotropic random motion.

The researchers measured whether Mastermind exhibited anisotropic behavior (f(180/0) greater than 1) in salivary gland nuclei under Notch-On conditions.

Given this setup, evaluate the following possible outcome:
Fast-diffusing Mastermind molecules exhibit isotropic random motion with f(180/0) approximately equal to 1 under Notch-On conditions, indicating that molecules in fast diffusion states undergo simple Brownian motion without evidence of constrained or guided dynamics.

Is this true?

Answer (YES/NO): NO